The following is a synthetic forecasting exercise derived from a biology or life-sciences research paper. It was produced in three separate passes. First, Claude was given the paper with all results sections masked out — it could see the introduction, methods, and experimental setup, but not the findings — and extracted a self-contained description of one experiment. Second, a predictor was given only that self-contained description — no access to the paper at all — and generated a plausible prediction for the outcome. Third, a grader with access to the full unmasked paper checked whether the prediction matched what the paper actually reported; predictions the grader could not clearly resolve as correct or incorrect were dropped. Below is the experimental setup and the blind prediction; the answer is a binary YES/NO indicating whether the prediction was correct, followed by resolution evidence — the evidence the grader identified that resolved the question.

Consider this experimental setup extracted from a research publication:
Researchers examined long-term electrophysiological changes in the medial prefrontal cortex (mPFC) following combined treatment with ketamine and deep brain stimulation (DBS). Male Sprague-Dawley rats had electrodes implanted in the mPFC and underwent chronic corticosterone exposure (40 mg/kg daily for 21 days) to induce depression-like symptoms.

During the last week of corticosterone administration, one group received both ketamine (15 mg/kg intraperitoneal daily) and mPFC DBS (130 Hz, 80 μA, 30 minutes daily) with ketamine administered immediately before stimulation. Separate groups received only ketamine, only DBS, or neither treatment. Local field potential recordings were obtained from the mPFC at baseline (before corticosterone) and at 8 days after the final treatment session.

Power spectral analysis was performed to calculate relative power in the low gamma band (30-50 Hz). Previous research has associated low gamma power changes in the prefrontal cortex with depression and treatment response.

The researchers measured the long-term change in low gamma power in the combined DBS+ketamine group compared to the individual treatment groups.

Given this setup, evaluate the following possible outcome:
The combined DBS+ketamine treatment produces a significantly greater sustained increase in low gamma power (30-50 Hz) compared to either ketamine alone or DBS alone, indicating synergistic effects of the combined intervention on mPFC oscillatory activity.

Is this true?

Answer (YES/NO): NO